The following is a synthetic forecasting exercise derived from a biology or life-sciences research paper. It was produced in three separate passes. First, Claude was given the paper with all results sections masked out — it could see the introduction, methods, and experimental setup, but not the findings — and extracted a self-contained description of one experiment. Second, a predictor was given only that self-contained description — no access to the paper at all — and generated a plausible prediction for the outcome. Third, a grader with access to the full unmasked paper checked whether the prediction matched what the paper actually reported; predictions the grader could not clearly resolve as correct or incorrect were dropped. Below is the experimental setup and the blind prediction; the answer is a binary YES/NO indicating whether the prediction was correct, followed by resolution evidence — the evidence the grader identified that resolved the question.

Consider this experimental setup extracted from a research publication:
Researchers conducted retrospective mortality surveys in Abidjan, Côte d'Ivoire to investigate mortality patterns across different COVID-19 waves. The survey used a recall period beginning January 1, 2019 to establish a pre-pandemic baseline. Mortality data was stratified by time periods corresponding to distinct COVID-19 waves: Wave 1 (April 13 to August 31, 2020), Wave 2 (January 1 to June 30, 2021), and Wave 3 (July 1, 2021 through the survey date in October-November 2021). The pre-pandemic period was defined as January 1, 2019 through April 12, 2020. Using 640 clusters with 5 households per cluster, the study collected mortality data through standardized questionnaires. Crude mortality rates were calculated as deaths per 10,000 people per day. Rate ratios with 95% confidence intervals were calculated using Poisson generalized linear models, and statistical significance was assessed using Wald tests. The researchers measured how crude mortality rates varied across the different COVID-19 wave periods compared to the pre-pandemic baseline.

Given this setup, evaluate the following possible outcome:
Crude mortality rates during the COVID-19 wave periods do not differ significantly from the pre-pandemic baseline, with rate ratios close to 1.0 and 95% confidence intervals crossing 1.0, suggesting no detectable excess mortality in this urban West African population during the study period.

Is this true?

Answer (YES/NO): NO